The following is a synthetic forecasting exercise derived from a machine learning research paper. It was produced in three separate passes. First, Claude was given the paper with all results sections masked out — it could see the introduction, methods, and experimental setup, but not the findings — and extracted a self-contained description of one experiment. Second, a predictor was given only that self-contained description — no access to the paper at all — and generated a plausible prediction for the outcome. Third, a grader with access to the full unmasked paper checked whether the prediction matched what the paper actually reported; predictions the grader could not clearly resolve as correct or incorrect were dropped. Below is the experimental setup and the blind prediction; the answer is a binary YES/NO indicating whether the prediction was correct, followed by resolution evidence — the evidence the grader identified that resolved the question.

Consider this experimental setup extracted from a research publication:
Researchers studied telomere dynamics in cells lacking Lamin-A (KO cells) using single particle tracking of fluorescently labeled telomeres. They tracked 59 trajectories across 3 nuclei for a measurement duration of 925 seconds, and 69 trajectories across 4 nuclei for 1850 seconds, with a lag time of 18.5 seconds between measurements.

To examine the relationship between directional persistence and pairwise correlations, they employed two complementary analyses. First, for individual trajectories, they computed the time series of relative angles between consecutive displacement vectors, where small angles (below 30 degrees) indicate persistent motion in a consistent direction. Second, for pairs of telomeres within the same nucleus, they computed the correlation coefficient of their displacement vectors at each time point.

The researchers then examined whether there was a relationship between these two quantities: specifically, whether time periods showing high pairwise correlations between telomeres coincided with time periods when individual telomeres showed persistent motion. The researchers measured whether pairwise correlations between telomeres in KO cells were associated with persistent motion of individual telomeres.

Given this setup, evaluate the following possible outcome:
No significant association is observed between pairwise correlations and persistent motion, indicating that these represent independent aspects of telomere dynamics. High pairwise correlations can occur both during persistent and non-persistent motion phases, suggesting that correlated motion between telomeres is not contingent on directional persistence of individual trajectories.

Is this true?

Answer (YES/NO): NO